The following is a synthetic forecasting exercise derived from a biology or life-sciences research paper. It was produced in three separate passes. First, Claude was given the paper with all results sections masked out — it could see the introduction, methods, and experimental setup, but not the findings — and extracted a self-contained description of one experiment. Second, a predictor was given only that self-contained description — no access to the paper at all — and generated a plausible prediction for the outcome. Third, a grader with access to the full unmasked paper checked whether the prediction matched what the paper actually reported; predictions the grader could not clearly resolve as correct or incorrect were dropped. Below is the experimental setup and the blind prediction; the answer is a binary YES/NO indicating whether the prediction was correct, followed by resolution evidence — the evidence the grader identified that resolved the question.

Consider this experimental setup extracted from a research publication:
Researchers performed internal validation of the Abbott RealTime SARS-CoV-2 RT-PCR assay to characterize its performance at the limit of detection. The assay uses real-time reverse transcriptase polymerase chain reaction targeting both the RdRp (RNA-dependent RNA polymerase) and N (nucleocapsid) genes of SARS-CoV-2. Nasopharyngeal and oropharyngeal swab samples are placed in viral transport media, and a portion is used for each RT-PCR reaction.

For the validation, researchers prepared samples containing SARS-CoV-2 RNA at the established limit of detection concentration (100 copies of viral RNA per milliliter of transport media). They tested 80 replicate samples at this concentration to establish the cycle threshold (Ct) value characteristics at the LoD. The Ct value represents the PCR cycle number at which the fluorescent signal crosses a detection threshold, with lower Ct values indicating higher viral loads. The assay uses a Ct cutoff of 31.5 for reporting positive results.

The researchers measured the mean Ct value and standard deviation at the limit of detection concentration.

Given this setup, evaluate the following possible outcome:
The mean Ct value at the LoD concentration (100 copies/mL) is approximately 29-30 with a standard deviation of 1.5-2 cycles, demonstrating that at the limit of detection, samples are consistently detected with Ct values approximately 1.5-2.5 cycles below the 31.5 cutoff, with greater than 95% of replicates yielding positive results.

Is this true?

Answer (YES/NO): NO